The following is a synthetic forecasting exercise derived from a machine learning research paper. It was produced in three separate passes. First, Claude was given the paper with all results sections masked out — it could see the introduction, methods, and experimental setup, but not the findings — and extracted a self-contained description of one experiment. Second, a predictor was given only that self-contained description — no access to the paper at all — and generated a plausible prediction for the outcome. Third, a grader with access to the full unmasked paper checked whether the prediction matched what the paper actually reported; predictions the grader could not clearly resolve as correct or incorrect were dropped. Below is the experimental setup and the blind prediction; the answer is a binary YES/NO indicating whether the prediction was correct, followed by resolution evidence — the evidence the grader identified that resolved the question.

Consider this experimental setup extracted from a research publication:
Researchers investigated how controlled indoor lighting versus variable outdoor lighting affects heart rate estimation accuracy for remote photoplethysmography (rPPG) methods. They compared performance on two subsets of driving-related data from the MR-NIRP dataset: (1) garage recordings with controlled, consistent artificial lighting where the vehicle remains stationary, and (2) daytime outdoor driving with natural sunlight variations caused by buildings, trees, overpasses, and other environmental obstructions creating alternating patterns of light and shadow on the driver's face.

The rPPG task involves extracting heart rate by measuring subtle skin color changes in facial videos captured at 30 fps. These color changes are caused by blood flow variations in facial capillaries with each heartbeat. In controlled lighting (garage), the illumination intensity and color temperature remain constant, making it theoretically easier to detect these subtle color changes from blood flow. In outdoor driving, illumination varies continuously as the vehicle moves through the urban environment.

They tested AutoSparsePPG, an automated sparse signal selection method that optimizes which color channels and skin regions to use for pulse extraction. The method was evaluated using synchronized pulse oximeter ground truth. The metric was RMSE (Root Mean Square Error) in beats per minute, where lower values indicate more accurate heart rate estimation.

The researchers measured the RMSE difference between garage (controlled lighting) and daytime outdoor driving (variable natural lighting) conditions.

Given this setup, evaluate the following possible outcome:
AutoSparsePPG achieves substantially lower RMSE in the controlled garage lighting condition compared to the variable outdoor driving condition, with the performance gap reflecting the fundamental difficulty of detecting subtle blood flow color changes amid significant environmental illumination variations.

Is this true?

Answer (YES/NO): YES